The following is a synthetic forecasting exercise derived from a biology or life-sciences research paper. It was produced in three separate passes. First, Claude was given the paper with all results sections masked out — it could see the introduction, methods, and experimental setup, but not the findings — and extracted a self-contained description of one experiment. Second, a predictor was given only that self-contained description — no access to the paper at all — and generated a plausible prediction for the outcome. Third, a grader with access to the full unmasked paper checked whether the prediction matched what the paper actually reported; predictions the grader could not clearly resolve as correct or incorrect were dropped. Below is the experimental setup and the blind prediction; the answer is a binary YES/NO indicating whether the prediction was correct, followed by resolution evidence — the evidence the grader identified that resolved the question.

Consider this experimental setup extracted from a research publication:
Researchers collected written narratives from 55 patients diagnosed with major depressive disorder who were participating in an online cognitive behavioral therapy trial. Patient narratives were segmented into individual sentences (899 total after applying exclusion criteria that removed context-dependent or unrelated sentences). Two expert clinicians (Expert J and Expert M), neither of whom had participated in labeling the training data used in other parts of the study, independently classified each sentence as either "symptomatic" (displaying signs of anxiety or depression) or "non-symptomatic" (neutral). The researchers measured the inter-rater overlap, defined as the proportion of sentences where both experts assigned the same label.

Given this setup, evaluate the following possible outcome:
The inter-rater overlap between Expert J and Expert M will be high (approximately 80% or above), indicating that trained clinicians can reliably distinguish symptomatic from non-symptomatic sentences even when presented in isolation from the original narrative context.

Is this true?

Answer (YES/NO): NO